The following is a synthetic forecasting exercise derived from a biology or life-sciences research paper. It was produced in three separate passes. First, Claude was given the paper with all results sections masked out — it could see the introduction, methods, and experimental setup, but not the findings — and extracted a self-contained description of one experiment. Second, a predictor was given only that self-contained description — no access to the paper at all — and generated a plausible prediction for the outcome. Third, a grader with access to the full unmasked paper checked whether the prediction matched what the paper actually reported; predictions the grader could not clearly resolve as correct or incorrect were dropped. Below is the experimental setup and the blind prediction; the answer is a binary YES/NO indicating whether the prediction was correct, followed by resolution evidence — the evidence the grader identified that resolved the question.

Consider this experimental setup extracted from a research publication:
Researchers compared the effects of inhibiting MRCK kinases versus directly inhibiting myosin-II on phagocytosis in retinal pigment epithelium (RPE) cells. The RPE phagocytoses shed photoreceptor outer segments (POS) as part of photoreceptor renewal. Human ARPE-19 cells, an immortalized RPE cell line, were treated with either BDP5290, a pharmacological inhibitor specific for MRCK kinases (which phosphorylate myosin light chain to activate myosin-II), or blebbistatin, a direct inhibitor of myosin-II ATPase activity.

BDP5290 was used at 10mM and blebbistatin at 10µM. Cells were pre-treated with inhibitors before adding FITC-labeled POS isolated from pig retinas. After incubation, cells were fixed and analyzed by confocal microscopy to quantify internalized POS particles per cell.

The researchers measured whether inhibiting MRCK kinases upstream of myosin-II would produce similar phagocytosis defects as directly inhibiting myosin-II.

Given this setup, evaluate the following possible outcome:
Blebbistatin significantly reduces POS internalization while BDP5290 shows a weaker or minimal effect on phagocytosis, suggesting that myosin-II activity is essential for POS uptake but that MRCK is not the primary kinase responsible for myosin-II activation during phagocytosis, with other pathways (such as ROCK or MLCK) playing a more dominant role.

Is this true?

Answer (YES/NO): NO